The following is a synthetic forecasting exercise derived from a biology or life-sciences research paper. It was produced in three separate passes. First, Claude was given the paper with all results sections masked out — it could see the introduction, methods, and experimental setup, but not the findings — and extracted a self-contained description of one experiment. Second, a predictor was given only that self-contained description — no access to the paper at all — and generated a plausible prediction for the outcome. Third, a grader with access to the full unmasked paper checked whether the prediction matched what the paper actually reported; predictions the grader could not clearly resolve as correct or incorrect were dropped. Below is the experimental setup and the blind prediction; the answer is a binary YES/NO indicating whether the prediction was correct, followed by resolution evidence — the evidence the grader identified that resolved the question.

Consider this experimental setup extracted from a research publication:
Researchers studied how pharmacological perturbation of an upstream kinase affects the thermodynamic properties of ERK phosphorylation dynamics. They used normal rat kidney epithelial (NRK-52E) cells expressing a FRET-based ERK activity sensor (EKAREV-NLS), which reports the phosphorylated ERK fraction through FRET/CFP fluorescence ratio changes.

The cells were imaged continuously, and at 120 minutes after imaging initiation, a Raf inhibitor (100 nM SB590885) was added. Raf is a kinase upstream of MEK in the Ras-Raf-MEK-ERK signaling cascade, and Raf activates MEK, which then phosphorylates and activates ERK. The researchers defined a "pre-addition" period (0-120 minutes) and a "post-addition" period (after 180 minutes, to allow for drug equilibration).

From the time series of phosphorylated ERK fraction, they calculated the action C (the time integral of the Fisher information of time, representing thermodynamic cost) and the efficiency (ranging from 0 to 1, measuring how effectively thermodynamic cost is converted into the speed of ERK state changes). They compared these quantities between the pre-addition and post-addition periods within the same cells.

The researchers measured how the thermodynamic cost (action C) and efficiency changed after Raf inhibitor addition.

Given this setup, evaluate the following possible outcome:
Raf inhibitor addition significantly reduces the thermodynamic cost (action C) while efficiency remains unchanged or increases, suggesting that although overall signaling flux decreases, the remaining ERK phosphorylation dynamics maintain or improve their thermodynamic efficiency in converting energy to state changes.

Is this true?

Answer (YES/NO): YES